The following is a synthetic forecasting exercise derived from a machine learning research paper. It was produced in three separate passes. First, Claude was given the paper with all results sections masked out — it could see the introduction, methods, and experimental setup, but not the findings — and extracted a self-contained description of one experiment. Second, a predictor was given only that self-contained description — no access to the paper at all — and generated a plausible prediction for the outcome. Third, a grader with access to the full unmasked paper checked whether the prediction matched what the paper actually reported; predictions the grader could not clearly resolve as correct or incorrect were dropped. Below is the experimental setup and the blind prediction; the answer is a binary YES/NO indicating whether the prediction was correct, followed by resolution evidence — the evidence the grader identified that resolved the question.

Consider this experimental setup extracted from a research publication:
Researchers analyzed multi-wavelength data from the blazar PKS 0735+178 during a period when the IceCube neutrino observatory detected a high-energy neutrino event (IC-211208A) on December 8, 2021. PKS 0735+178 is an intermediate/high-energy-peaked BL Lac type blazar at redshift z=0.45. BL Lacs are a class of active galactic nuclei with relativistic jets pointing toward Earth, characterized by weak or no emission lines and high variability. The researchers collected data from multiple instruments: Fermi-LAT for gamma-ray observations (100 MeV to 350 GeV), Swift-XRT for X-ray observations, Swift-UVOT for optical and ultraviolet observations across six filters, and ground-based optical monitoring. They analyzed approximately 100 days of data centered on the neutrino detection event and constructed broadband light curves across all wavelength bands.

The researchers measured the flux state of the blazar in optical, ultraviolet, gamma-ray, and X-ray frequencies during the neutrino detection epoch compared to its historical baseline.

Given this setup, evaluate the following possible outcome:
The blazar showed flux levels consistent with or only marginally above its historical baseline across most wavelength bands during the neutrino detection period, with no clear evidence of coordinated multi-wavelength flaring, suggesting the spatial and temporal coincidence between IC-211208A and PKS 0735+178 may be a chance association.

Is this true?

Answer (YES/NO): NO